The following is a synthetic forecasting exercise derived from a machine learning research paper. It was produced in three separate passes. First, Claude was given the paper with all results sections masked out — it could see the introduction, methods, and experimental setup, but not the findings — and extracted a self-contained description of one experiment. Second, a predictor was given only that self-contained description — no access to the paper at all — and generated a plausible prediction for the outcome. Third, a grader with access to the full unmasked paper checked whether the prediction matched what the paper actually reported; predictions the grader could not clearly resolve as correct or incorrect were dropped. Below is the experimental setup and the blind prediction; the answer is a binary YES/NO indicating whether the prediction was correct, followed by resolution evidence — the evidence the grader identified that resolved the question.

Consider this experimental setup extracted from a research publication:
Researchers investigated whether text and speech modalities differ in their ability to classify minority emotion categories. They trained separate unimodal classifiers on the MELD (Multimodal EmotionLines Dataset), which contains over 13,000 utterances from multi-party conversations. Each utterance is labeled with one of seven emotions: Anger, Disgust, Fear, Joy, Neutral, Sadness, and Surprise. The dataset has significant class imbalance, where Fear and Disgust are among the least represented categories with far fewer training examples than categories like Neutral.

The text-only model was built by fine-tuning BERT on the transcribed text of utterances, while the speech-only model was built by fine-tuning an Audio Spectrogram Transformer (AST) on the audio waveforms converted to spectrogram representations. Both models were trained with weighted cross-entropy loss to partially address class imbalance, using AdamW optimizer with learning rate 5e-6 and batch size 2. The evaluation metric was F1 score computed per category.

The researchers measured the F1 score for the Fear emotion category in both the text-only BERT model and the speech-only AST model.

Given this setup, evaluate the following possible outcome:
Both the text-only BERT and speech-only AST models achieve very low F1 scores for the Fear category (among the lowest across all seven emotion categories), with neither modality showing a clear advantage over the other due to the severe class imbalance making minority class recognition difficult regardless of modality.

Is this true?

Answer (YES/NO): NO